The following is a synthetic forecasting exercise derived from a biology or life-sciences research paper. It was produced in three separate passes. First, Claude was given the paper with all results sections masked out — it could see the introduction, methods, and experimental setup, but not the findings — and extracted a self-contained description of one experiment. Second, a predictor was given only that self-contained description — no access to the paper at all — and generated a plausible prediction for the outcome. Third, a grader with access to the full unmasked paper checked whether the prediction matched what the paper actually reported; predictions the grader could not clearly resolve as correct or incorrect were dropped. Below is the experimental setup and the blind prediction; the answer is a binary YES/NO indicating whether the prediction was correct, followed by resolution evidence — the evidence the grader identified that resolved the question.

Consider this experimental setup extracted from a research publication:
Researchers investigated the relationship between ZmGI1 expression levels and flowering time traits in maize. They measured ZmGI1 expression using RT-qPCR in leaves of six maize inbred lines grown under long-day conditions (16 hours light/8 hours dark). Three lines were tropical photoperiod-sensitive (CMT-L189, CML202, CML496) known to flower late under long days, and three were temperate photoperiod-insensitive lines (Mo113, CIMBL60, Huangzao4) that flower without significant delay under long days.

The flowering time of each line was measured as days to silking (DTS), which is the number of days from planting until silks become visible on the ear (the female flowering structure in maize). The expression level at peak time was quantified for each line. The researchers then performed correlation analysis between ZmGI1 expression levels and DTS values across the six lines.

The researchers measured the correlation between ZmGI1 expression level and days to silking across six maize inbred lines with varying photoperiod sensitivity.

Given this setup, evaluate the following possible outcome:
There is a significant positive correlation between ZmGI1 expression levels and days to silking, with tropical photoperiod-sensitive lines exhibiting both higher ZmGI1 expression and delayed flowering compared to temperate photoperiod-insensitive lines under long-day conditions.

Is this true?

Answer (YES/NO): YES